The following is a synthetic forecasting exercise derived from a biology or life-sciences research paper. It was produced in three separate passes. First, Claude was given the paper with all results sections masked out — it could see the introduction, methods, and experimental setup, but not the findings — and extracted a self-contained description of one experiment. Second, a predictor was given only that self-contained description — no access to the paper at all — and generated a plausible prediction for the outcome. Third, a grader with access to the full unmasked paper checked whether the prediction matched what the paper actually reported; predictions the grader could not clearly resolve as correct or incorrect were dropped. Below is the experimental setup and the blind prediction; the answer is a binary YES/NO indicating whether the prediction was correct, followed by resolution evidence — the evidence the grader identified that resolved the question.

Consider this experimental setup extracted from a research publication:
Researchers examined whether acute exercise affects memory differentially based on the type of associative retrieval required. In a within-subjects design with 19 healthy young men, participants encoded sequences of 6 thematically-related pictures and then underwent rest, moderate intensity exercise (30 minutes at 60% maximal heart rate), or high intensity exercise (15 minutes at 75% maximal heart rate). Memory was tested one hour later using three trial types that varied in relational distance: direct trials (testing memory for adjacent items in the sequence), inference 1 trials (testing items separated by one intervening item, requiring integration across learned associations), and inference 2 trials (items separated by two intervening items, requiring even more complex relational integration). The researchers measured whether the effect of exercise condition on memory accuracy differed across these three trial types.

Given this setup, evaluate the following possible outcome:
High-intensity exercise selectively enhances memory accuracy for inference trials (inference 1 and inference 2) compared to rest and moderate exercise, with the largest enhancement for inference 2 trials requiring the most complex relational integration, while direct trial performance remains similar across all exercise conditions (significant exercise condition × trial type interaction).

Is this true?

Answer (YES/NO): NO